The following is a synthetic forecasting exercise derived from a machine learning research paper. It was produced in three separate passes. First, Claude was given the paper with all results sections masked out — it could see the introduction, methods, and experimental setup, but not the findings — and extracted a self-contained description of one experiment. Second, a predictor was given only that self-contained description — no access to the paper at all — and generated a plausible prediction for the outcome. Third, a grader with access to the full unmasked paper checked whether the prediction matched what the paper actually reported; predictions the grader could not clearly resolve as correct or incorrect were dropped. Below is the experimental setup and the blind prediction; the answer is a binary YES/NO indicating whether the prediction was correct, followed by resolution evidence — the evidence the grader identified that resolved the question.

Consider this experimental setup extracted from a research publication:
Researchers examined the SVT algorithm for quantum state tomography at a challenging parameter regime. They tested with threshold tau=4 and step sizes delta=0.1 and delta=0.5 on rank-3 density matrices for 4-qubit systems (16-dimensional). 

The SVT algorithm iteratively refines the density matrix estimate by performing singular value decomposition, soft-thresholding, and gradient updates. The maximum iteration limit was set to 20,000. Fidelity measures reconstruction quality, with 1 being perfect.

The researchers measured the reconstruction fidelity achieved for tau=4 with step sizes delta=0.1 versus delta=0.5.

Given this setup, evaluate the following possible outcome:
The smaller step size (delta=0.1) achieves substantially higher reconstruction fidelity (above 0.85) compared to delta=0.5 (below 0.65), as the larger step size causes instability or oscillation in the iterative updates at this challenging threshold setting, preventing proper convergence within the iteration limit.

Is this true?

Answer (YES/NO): NO